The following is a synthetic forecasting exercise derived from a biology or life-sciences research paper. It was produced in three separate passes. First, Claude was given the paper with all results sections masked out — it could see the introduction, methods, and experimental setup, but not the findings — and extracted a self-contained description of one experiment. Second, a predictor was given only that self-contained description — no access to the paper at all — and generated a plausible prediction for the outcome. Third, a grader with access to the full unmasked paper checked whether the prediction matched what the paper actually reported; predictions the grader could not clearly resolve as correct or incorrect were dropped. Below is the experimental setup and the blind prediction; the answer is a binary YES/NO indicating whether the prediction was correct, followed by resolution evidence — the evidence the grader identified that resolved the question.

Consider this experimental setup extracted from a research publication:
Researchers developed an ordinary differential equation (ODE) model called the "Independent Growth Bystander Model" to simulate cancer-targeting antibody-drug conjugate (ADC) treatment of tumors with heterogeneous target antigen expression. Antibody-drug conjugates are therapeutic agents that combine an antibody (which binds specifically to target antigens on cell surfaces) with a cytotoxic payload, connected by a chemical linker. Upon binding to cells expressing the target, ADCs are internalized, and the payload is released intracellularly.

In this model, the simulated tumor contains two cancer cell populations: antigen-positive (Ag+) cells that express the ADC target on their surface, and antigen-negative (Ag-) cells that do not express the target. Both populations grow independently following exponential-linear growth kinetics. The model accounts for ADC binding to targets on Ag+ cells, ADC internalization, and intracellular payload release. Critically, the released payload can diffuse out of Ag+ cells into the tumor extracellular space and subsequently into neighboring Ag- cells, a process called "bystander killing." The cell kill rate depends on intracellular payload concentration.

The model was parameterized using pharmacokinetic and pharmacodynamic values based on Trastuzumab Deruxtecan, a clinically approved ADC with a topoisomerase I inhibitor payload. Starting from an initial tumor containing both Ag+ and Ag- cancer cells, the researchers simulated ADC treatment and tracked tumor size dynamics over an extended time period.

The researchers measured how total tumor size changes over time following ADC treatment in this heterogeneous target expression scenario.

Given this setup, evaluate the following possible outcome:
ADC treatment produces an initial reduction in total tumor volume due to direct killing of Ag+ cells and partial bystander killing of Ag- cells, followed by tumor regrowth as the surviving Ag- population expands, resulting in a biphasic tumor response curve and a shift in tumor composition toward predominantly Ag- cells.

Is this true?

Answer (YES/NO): YES